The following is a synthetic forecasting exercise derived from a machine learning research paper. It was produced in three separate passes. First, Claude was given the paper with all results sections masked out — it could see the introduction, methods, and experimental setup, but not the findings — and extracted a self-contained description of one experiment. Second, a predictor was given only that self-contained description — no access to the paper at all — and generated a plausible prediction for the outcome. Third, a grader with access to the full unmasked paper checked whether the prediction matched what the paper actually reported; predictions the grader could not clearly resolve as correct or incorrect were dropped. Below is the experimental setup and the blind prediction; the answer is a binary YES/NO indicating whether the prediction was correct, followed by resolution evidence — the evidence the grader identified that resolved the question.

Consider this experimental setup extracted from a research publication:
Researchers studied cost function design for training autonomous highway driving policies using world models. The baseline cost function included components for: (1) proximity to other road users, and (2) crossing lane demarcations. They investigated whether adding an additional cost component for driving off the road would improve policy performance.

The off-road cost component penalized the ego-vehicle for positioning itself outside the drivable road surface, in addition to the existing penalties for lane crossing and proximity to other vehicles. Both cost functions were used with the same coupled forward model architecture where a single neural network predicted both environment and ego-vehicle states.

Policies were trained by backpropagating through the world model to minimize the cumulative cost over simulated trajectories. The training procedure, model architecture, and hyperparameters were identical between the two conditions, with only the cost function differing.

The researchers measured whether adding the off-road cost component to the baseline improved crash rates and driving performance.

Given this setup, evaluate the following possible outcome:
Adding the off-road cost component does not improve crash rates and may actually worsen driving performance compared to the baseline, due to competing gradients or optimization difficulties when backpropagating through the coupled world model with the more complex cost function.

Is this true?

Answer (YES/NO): NO